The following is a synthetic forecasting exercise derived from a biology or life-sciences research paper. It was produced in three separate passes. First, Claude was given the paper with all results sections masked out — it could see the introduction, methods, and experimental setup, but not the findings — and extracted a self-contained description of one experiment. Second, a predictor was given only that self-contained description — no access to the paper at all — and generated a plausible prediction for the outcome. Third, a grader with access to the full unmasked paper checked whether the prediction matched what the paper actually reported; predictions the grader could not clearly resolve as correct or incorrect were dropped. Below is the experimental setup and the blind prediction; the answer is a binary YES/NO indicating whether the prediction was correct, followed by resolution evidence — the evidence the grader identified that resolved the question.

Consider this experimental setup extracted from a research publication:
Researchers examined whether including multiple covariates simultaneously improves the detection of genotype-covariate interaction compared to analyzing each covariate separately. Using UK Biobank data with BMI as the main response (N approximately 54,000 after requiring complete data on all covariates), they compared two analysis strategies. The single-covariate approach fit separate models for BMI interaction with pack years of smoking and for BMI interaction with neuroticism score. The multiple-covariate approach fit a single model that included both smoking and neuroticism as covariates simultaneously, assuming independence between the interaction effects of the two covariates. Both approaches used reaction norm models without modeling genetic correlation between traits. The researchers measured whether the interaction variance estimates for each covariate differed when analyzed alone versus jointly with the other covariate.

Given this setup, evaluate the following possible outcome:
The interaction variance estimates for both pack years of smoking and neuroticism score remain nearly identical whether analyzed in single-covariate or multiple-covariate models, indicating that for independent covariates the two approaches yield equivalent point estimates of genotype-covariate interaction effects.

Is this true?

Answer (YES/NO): YES